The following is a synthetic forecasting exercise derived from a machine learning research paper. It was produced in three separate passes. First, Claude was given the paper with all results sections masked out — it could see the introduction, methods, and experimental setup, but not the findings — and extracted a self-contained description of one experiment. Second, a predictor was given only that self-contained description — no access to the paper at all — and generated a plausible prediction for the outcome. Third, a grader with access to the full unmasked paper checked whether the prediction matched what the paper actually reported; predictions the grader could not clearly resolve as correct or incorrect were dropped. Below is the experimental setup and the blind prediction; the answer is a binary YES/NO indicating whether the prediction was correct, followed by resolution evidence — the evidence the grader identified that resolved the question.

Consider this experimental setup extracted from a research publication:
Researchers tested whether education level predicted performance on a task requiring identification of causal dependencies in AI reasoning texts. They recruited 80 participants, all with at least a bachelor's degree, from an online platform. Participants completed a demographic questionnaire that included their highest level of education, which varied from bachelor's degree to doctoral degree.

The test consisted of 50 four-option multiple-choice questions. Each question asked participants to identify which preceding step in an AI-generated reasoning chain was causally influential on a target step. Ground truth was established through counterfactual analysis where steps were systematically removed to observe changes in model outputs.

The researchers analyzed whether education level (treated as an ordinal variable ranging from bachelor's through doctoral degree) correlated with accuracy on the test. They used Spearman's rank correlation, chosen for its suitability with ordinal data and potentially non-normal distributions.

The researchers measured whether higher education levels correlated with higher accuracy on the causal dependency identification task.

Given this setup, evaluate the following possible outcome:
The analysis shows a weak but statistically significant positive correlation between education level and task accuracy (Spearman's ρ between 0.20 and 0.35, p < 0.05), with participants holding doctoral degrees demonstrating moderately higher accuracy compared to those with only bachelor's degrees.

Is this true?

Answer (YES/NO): NO